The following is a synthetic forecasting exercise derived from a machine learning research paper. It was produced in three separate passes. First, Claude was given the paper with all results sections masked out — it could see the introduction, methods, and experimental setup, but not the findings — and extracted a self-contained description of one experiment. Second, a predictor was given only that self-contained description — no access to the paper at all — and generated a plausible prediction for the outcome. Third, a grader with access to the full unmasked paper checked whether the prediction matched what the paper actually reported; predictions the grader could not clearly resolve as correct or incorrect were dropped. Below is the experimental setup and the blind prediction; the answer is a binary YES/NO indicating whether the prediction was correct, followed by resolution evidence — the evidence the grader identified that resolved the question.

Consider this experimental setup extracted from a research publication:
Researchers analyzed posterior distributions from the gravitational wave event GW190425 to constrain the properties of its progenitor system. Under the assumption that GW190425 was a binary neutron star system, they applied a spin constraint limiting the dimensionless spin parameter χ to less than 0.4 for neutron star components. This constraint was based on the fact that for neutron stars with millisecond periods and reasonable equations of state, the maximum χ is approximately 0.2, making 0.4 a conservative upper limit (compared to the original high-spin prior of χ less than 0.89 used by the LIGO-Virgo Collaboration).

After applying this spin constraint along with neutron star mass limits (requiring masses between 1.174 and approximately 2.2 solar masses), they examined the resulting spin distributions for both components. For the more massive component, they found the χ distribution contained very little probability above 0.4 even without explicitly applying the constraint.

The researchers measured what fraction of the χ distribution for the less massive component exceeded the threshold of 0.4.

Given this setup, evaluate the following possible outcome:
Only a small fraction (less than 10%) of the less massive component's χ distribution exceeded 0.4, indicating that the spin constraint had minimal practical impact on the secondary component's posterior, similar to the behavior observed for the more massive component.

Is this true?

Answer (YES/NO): YES